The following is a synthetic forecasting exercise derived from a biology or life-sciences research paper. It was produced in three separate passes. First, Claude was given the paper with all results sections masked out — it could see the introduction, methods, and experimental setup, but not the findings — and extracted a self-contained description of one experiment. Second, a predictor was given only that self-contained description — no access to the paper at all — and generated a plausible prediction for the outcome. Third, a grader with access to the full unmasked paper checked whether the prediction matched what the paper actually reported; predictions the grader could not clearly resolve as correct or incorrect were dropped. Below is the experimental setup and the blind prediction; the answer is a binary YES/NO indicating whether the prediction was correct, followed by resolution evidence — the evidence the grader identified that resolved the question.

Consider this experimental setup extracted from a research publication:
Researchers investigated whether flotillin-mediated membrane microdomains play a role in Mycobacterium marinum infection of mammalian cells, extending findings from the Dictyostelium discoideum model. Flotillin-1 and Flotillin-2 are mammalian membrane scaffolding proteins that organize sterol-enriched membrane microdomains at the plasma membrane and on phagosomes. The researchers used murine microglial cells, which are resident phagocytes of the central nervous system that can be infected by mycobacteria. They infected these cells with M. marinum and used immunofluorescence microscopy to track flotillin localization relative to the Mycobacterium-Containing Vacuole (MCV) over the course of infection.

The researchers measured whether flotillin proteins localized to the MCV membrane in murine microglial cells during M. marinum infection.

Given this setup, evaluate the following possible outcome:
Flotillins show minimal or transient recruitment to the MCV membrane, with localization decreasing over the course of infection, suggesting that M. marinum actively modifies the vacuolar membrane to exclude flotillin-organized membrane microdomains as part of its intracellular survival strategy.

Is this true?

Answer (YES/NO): NO